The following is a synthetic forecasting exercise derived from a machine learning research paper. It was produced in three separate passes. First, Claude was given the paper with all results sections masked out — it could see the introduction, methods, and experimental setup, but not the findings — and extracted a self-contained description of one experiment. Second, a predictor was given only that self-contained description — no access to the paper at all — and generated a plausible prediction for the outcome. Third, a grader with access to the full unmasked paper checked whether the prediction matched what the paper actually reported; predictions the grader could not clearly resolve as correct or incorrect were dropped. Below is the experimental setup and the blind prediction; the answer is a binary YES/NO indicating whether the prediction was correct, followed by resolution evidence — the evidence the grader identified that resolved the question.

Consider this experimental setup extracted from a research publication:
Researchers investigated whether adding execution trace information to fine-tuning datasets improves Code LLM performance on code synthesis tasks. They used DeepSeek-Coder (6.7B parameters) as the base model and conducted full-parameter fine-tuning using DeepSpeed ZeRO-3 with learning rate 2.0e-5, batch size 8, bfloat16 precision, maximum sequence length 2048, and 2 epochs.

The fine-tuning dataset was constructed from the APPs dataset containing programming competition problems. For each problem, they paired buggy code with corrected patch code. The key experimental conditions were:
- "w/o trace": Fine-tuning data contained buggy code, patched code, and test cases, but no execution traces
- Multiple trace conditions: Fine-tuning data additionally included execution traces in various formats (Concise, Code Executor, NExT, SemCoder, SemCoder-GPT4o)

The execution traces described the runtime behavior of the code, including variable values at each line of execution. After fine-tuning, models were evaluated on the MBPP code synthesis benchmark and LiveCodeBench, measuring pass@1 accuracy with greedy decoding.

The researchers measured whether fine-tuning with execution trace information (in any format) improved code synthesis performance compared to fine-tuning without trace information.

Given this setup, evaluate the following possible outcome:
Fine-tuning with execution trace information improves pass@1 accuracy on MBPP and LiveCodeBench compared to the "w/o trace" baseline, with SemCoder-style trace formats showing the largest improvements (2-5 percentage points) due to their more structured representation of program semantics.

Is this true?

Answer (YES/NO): NO